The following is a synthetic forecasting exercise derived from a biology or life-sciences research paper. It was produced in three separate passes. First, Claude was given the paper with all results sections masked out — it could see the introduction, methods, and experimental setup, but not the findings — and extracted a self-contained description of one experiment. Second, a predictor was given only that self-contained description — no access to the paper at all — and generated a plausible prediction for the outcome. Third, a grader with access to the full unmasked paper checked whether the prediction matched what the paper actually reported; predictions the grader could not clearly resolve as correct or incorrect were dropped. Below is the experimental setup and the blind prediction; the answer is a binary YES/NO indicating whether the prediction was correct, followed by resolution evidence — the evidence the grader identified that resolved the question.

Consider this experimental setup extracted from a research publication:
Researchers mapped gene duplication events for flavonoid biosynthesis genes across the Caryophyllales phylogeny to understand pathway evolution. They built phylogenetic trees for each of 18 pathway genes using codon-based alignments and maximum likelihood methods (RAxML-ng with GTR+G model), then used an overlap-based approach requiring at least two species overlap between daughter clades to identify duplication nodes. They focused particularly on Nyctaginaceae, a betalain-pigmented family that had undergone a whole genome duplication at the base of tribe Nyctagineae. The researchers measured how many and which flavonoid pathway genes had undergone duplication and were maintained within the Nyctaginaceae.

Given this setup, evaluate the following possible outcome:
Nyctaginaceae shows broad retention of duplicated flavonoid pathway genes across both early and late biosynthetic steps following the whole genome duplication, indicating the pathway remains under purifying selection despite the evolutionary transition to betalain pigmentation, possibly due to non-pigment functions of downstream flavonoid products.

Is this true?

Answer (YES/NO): YES